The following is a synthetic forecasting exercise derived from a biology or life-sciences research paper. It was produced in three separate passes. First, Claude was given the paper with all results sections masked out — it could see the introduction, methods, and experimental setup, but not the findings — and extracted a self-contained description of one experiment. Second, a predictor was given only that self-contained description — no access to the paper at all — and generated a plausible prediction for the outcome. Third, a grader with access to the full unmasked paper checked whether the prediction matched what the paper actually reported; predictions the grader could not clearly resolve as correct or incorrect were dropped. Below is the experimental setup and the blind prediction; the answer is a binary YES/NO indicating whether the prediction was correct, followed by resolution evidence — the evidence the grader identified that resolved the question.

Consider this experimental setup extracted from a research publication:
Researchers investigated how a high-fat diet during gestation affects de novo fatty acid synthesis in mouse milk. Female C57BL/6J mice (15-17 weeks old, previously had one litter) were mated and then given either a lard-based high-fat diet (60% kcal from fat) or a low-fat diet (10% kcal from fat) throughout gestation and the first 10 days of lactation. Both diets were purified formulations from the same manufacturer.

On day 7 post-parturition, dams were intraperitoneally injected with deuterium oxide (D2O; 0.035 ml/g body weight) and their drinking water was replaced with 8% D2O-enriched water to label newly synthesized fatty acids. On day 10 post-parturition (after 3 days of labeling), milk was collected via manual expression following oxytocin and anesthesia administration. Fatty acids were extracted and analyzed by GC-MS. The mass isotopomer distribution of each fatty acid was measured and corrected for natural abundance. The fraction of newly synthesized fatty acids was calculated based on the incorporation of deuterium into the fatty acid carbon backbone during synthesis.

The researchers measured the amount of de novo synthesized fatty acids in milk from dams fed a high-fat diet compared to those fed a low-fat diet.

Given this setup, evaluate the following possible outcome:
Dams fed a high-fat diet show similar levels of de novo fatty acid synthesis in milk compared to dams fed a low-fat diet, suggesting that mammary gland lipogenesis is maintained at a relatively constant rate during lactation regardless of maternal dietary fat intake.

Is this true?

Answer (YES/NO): NO